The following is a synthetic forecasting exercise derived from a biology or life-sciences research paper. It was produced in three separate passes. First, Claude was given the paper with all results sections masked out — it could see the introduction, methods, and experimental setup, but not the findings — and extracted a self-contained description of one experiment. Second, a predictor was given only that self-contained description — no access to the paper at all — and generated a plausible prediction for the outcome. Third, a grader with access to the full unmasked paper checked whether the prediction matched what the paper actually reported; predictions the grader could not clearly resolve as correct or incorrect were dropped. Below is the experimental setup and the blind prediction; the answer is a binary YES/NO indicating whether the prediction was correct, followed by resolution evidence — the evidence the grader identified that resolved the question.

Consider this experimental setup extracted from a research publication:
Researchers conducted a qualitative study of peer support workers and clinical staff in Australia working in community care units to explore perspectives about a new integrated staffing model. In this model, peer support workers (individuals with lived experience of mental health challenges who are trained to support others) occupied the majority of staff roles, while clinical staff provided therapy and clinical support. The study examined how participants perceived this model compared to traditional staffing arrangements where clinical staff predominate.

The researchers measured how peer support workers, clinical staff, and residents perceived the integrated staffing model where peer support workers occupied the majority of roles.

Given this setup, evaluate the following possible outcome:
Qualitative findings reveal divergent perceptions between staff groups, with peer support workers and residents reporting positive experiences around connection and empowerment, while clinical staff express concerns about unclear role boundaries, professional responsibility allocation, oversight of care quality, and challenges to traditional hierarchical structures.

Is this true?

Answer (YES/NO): NO